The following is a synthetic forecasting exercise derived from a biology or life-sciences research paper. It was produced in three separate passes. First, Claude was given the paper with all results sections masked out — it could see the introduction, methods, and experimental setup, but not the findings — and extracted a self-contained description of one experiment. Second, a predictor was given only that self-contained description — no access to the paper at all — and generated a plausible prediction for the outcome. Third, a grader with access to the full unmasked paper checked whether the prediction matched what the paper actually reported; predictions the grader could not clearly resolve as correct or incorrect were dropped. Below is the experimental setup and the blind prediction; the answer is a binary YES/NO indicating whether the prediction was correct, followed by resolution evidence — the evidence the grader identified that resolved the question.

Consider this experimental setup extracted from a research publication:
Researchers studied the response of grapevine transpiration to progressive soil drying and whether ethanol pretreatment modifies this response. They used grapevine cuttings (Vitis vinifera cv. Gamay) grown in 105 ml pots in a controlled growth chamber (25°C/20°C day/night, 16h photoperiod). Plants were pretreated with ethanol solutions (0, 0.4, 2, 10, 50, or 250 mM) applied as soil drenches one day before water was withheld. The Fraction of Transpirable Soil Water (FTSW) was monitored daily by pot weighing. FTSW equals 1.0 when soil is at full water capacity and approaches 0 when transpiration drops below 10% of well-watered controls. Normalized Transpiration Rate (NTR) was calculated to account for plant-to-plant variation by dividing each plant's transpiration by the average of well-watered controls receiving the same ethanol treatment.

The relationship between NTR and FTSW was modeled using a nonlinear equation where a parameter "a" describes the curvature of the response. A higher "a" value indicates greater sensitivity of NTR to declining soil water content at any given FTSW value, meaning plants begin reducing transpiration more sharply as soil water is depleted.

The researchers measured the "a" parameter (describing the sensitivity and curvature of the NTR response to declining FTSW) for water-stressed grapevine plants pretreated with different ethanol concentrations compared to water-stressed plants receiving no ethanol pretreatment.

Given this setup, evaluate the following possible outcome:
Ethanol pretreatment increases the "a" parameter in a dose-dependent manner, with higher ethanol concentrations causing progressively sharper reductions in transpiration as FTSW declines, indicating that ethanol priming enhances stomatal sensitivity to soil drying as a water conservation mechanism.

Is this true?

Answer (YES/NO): NO